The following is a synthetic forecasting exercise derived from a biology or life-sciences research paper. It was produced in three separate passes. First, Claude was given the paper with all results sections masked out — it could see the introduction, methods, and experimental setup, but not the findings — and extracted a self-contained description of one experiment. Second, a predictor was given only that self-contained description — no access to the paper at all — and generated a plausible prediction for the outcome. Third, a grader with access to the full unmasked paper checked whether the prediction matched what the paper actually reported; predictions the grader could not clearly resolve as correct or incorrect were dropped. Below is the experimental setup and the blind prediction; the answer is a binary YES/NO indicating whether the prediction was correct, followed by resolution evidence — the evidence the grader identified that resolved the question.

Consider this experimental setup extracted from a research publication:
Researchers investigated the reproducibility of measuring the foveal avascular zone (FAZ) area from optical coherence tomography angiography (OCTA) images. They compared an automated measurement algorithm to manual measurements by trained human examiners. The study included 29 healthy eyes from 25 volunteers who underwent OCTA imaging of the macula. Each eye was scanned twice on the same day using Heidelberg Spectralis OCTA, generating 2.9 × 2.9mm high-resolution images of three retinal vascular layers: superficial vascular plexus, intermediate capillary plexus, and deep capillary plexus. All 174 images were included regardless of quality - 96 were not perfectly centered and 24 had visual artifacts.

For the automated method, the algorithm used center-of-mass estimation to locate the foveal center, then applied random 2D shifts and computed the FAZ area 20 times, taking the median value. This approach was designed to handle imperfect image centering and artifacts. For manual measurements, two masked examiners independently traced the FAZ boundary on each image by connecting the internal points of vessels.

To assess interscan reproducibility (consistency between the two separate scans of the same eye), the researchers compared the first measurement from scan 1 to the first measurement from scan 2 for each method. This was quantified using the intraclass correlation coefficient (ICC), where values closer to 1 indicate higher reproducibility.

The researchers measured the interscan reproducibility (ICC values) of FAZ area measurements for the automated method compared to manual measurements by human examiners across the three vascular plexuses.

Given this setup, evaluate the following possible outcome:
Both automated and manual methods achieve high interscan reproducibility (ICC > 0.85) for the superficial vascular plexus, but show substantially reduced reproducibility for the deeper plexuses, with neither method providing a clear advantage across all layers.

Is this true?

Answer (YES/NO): NO